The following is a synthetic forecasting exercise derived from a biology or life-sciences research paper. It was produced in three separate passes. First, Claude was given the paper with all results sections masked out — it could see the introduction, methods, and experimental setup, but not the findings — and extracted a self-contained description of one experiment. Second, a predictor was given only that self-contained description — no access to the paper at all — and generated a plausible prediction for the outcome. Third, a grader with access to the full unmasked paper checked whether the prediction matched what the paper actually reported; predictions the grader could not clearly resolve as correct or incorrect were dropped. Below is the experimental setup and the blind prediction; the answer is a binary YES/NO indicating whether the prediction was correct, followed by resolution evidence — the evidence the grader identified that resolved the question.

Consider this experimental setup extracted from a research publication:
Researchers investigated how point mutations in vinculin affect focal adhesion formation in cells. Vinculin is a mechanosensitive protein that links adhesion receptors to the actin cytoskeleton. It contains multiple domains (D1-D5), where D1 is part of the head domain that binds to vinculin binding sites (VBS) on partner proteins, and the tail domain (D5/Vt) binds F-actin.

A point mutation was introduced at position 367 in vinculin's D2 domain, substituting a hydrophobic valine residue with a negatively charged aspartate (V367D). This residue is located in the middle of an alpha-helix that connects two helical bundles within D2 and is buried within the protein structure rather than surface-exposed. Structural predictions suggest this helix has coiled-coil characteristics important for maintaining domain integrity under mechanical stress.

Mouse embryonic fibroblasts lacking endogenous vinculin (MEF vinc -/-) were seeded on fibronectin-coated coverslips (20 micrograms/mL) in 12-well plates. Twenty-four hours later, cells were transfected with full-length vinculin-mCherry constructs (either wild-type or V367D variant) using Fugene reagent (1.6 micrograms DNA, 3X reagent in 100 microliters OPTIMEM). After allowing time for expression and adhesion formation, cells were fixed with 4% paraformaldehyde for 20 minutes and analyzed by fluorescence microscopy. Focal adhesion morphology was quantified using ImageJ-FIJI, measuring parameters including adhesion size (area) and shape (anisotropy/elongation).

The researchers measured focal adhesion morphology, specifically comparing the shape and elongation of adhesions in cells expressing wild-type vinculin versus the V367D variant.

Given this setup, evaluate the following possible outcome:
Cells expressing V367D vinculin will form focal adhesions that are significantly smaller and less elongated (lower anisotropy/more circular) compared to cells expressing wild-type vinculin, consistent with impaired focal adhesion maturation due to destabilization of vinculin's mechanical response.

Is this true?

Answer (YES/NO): NO